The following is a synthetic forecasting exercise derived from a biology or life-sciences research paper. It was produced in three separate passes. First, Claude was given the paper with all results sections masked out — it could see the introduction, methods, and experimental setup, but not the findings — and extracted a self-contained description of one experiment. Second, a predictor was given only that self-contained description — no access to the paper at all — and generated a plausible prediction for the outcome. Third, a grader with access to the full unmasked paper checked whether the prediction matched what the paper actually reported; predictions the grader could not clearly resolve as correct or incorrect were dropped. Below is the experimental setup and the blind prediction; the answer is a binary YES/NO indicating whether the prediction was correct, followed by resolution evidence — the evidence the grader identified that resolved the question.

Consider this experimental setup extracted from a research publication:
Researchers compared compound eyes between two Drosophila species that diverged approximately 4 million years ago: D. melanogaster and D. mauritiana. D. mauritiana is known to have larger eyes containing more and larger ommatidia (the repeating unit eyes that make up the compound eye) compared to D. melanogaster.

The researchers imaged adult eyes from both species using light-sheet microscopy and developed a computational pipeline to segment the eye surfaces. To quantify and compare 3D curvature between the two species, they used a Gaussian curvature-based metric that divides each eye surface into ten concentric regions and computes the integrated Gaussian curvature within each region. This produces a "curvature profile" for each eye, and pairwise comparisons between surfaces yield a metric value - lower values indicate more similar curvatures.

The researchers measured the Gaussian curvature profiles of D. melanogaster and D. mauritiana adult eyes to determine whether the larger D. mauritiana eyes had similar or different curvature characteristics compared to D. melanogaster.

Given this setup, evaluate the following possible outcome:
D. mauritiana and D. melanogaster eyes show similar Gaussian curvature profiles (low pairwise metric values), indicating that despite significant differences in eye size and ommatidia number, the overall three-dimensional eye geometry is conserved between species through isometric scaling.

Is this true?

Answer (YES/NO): NO